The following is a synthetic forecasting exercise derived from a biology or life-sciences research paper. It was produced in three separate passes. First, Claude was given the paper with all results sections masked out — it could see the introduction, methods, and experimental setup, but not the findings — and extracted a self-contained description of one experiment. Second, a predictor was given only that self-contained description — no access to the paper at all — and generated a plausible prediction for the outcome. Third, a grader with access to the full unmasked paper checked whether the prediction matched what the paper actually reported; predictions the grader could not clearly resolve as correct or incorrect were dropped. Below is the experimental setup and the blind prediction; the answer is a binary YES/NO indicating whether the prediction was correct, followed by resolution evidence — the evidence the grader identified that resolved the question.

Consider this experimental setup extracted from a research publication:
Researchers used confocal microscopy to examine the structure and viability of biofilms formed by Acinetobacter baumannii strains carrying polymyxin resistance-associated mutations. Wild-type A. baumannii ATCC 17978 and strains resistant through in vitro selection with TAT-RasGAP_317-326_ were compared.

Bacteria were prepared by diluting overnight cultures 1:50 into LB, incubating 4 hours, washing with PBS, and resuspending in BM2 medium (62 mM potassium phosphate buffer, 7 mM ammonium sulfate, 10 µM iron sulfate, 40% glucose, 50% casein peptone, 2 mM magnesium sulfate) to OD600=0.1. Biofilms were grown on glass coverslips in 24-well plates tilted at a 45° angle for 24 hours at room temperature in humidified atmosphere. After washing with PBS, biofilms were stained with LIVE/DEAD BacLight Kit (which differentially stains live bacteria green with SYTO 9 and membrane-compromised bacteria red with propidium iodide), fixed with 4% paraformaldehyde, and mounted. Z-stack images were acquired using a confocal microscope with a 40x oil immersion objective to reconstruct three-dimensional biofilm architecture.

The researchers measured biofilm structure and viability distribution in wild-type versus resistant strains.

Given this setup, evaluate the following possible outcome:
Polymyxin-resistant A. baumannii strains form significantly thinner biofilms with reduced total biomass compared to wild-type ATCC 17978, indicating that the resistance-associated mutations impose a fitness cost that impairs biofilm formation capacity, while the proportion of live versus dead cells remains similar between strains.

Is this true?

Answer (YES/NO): NO